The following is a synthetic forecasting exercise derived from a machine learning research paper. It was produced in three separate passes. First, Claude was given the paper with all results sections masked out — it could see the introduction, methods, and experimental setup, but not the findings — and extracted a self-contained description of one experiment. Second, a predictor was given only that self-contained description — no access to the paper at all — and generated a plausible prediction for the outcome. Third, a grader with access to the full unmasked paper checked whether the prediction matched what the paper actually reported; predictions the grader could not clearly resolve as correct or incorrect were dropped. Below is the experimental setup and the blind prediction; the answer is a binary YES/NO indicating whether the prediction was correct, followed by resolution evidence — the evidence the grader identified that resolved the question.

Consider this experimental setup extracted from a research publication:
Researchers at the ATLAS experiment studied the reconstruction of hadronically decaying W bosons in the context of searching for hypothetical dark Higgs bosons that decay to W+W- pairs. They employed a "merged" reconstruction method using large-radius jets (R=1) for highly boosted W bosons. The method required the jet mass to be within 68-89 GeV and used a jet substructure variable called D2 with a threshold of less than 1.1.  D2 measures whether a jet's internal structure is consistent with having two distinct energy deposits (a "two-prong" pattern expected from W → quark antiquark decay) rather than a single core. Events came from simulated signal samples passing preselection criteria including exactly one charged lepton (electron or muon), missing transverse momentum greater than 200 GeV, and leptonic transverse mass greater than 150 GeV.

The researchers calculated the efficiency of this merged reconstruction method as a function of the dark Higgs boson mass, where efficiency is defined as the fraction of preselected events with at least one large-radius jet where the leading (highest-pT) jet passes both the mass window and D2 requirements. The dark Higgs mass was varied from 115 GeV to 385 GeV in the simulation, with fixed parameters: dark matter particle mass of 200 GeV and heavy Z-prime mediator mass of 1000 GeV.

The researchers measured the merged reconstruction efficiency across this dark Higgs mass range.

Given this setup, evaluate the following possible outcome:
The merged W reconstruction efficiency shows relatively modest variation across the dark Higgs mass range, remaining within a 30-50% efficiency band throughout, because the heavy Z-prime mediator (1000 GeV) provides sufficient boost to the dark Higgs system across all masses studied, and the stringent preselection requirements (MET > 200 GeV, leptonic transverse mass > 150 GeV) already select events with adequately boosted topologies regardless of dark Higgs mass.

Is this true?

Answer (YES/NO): NO